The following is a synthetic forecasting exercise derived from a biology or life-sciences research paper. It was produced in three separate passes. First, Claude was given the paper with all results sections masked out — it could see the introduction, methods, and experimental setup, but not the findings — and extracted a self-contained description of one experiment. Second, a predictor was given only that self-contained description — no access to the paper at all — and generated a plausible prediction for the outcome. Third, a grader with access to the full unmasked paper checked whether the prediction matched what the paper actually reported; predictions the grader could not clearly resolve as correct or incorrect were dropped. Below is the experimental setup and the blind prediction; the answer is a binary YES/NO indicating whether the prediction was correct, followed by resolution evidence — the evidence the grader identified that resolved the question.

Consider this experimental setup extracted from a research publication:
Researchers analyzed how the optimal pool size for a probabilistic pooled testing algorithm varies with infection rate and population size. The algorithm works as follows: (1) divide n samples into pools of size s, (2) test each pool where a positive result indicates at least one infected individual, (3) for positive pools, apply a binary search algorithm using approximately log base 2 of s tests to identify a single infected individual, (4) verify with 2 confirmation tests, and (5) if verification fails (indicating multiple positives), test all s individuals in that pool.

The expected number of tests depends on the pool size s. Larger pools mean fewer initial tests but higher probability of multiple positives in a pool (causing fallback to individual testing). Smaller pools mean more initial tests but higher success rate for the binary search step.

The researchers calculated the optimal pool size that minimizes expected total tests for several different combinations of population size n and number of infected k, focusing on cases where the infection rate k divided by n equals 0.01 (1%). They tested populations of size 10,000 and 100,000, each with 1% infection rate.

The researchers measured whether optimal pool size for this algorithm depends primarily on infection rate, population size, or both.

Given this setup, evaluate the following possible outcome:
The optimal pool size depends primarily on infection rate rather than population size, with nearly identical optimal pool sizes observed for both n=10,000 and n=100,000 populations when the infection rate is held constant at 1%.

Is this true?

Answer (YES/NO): YES